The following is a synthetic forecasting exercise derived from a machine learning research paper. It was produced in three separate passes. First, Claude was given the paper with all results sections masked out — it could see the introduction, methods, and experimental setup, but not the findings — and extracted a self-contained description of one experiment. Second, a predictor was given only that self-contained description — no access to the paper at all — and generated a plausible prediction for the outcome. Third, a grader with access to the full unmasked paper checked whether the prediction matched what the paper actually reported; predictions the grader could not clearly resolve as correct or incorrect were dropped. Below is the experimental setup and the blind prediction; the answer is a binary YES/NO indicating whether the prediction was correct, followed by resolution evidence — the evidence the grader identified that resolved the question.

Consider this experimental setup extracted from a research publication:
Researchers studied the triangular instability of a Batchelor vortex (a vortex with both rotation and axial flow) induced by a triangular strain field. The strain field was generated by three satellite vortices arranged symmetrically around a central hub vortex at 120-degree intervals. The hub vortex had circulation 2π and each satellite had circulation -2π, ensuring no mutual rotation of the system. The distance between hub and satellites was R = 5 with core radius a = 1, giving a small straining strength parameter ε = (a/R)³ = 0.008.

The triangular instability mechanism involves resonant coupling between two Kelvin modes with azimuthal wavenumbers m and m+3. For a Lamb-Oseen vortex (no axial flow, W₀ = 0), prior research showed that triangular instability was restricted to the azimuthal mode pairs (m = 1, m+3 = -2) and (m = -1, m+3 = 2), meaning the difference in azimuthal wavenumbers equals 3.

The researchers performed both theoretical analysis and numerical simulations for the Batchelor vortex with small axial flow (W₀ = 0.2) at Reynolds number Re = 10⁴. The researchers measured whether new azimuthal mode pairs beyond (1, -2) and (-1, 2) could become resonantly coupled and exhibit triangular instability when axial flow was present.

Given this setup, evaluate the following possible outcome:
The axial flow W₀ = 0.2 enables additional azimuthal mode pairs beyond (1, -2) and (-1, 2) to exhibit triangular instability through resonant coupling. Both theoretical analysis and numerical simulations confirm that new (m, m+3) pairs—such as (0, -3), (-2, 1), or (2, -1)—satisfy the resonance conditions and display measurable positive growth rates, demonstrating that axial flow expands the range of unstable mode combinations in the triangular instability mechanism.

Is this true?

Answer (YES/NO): NO